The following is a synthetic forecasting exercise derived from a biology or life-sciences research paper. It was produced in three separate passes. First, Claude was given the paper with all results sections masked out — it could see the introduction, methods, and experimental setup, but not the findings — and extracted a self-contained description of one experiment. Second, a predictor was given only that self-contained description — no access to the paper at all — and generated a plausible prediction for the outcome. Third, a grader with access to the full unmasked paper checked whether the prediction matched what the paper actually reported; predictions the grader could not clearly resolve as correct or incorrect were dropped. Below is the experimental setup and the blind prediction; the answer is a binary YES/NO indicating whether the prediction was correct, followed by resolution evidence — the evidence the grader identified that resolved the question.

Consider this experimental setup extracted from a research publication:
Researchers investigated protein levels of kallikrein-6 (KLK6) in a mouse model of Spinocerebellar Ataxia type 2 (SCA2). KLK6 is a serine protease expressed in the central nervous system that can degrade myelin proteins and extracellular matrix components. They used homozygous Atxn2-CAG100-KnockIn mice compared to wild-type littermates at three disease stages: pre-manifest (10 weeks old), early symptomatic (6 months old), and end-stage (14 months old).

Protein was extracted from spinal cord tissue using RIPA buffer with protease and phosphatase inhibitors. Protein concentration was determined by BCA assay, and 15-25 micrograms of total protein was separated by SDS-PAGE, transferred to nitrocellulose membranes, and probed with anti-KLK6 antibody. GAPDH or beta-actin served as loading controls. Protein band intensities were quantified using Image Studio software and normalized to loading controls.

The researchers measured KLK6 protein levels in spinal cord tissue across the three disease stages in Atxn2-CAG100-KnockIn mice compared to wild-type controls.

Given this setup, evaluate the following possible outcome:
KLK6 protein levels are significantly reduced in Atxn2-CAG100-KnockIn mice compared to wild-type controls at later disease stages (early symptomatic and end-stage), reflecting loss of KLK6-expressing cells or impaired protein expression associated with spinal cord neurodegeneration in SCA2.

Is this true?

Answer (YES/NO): NO